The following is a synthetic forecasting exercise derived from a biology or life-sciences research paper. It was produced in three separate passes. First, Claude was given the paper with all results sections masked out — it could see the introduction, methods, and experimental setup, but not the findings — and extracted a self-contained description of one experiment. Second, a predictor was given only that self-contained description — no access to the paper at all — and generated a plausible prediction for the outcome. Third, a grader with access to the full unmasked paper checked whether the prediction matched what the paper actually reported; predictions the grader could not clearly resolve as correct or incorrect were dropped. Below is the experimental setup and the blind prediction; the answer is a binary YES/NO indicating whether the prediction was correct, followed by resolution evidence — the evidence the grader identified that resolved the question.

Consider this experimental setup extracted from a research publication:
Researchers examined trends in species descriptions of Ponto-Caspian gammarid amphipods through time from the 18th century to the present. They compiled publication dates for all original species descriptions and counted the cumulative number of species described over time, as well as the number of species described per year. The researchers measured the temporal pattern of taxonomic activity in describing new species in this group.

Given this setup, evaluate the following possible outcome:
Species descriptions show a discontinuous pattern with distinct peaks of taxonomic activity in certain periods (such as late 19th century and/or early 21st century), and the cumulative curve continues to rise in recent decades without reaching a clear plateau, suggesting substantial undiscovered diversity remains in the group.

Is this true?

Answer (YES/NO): NO